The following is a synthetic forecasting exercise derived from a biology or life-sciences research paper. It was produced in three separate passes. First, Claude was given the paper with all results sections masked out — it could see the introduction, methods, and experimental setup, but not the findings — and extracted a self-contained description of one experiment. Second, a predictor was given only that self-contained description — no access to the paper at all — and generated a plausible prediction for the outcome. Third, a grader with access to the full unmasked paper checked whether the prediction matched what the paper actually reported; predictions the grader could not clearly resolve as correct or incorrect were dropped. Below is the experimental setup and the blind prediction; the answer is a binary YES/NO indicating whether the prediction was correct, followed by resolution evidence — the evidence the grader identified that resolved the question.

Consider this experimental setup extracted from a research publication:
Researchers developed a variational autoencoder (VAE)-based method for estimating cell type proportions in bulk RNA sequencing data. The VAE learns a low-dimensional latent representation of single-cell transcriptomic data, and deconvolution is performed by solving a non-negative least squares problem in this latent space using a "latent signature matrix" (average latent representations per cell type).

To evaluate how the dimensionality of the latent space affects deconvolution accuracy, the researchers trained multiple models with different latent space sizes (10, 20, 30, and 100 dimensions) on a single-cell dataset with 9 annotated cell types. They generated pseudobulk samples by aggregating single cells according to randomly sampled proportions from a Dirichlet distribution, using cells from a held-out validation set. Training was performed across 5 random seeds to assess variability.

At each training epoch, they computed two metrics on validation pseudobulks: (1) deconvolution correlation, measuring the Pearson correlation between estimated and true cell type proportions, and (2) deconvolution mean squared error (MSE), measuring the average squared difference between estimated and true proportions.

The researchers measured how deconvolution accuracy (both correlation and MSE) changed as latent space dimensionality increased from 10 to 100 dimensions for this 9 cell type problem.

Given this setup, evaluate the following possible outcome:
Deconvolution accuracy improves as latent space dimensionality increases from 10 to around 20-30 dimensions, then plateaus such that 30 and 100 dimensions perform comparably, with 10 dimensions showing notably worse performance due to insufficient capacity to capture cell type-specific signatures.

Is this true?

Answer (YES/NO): NO